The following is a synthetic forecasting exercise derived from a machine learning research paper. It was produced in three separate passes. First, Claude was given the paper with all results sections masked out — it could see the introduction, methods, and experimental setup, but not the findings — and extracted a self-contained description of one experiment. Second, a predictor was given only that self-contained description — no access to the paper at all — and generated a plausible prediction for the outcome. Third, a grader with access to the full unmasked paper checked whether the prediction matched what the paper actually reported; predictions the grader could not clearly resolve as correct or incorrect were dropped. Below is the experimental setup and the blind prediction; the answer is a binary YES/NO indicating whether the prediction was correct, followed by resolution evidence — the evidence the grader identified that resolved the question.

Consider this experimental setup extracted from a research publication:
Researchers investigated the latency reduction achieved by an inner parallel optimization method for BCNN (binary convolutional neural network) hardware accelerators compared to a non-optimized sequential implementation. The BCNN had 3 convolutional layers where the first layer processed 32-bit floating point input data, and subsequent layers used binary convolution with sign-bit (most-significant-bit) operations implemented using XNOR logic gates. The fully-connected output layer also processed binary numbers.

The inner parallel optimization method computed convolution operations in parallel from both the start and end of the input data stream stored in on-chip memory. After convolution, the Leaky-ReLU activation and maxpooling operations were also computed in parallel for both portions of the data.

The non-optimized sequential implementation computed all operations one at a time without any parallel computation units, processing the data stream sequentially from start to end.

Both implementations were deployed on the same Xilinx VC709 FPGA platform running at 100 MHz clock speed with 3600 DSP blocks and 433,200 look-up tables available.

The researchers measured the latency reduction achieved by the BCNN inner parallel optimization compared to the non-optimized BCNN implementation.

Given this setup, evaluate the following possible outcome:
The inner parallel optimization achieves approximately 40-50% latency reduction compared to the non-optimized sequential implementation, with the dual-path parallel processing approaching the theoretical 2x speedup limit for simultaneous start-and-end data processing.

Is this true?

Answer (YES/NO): YES